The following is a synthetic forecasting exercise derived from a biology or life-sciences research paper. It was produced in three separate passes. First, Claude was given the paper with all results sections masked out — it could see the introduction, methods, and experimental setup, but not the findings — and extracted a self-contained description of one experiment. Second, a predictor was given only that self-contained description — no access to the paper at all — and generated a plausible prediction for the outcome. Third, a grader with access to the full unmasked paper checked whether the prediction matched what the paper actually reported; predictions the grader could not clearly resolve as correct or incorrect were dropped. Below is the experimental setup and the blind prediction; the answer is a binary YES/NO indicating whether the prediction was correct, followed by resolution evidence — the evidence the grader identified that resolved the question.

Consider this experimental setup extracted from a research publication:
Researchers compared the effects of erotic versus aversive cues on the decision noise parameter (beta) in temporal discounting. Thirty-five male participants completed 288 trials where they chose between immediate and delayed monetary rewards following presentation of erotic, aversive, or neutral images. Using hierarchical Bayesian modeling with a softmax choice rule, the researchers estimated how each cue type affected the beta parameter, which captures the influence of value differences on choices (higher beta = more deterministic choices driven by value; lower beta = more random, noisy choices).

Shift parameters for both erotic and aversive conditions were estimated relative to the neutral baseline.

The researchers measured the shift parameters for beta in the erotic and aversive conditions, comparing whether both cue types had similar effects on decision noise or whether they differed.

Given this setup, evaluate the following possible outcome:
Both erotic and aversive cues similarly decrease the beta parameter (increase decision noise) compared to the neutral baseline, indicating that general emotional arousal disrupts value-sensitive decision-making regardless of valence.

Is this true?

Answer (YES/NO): NO